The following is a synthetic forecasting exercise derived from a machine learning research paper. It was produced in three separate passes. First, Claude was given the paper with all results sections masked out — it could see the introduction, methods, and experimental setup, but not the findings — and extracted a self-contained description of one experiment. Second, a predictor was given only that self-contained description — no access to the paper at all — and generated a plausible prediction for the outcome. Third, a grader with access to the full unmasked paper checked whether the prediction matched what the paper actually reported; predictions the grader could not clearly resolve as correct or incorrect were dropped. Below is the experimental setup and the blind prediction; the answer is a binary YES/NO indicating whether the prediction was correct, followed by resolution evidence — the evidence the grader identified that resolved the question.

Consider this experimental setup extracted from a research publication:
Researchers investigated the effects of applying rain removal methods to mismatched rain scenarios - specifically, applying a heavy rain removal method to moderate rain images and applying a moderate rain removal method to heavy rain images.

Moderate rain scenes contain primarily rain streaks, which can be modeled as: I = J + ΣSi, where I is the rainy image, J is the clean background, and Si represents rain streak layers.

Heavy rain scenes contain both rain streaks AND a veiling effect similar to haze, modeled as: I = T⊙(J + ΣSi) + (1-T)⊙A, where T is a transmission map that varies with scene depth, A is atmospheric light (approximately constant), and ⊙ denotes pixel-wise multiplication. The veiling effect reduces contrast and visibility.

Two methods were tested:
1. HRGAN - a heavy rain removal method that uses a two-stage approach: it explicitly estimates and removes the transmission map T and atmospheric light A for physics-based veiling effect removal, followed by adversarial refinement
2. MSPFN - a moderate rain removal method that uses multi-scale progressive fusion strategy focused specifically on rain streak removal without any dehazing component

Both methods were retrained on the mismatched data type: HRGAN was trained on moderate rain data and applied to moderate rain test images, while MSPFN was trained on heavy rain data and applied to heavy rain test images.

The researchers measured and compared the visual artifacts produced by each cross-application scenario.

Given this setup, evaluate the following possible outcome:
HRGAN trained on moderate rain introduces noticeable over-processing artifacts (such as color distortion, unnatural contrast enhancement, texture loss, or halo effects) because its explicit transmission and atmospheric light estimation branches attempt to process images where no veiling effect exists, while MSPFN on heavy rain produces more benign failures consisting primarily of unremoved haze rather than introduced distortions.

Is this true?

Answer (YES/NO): YES